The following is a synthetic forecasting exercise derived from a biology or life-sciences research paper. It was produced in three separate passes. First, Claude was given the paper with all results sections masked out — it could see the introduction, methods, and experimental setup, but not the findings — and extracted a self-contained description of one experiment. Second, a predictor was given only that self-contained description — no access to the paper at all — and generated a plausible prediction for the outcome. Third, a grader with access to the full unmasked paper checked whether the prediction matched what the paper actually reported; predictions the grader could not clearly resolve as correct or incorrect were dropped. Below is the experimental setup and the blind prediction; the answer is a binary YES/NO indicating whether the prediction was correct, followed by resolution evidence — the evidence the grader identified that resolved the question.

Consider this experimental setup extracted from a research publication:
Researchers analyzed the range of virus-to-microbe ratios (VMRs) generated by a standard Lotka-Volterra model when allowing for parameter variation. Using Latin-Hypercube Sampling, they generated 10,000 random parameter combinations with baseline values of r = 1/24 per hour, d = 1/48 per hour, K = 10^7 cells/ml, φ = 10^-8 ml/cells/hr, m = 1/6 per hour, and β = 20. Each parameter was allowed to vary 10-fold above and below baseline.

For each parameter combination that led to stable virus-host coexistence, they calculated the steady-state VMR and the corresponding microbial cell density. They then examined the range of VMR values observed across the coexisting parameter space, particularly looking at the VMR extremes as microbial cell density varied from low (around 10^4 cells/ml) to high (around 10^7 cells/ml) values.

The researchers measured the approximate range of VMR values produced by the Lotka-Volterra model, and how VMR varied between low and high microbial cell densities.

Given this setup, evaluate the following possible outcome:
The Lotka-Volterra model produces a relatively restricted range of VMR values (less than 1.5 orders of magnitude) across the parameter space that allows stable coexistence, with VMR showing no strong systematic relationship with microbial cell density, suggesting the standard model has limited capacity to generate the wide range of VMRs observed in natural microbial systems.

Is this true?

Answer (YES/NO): NO